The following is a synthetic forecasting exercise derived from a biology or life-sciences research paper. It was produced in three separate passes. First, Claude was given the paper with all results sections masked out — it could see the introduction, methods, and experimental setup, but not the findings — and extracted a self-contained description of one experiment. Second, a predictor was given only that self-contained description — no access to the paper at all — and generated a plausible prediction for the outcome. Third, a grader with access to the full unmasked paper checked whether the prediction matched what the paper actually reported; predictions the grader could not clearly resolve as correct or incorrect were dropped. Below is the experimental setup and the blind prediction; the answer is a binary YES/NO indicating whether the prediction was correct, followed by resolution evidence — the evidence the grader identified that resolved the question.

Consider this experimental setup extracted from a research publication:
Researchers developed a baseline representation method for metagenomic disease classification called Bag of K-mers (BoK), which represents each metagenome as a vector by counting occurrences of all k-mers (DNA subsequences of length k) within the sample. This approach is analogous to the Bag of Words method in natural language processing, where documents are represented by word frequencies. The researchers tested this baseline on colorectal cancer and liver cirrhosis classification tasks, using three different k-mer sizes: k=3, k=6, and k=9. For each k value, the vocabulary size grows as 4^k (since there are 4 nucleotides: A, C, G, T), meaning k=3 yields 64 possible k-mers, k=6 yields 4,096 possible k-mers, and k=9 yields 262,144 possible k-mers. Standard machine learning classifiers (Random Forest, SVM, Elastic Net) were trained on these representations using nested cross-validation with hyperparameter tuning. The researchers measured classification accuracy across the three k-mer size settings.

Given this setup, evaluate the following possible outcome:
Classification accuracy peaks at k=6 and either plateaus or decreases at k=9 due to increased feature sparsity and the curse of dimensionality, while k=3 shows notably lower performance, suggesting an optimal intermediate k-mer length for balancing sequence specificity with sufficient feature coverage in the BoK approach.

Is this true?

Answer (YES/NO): YES